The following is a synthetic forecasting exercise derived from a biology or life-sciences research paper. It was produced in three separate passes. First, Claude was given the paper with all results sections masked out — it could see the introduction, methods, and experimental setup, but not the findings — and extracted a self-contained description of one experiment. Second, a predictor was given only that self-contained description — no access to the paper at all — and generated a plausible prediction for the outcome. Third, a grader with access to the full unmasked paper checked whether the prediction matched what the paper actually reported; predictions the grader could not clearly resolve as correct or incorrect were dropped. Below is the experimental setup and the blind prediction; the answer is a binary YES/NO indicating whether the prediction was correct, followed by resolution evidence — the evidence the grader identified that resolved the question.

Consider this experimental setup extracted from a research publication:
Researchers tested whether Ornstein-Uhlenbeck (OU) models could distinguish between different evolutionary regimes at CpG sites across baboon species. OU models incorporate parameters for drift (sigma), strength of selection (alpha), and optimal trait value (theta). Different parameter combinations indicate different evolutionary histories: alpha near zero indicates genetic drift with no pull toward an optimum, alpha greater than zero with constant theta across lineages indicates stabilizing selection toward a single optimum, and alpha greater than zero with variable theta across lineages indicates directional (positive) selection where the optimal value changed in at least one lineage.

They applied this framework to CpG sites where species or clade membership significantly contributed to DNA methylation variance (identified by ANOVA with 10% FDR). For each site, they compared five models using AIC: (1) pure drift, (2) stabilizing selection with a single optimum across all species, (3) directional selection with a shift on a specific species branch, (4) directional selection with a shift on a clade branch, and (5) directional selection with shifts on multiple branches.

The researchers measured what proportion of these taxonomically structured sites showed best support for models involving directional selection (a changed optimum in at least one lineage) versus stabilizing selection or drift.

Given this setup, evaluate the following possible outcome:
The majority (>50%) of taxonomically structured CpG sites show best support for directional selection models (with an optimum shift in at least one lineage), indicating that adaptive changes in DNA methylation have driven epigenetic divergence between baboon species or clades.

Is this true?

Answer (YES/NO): NO